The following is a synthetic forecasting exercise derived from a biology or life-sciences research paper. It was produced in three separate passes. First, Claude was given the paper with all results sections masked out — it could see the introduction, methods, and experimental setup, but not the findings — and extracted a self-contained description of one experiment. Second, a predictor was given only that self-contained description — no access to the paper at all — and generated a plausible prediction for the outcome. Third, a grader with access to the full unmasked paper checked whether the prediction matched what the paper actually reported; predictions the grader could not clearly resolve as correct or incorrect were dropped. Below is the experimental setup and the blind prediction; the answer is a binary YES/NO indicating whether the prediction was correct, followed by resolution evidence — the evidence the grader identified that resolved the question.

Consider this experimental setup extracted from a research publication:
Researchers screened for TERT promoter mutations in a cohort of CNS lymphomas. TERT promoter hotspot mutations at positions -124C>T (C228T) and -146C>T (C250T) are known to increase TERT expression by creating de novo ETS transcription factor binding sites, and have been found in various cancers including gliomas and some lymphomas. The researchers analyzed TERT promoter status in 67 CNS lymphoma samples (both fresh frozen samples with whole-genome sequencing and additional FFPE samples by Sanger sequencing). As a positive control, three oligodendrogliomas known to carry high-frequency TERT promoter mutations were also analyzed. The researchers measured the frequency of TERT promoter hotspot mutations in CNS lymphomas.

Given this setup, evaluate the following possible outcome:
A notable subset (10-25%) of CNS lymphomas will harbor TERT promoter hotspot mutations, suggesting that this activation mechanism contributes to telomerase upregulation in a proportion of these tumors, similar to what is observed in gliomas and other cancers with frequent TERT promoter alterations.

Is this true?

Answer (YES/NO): NO